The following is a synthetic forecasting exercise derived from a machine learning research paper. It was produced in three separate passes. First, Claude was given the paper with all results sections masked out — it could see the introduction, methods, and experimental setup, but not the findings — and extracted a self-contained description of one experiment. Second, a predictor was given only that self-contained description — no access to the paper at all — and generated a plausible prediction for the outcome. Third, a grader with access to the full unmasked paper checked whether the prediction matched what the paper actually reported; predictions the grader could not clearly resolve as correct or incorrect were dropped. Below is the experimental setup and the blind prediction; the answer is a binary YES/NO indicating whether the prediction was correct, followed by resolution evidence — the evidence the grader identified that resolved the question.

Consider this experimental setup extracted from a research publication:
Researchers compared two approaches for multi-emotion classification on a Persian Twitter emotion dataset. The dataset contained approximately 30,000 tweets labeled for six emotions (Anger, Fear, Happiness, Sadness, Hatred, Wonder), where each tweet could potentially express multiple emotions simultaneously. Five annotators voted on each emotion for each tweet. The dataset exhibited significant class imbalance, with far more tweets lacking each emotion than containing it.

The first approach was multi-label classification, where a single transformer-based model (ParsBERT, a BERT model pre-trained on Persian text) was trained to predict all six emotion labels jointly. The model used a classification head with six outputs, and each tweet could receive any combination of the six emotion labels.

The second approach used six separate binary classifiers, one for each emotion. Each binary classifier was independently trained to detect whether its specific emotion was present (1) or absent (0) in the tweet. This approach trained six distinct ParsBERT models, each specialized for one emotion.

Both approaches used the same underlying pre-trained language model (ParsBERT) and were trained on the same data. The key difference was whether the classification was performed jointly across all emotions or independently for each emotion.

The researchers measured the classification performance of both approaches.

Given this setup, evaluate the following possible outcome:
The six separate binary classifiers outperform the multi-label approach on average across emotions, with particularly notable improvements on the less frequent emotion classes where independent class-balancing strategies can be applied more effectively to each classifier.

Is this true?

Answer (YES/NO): NO